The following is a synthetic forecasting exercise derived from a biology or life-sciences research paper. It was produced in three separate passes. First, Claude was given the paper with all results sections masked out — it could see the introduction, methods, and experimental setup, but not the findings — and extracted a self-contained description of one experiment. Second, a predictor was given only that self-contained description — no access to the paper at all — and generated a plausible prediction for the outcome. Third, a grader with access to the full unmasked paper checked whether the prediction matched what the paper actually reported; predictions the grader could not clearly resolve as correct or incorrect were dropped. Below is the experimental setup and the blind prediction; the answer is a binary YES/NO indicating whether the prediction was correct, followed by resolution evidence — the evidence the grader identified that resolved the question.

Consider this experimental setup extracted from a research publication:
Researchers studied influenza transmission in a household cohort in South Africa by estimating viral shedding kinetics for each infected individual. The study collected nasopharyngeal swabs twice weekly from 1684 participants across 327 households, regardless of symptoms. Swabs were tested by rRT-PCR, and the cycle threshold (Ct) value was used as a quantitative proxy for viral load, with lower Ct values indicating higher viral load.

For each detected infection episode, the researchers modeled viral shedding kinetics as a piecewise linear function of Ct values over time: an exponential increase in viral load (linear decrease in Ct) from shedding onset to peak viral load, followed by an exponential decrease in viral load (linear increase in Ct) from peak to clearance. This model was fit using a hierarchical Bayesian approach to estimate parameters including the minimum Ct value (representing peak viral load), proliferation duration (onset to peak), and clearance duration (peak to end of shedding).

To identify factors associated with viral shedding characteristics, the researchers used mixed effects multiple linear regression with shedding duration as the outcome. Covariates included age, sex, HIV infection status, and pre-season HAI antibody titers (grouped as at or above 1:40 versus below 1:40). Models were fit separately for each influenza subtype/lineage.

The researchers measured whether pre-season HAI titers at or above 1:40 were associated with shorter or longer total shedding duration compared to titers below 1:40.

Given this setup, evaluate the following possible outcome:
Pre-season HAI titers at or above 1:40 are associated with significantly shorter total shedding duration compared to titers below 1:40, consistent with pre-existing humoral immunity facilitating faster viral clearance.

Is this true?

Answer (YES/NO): NO